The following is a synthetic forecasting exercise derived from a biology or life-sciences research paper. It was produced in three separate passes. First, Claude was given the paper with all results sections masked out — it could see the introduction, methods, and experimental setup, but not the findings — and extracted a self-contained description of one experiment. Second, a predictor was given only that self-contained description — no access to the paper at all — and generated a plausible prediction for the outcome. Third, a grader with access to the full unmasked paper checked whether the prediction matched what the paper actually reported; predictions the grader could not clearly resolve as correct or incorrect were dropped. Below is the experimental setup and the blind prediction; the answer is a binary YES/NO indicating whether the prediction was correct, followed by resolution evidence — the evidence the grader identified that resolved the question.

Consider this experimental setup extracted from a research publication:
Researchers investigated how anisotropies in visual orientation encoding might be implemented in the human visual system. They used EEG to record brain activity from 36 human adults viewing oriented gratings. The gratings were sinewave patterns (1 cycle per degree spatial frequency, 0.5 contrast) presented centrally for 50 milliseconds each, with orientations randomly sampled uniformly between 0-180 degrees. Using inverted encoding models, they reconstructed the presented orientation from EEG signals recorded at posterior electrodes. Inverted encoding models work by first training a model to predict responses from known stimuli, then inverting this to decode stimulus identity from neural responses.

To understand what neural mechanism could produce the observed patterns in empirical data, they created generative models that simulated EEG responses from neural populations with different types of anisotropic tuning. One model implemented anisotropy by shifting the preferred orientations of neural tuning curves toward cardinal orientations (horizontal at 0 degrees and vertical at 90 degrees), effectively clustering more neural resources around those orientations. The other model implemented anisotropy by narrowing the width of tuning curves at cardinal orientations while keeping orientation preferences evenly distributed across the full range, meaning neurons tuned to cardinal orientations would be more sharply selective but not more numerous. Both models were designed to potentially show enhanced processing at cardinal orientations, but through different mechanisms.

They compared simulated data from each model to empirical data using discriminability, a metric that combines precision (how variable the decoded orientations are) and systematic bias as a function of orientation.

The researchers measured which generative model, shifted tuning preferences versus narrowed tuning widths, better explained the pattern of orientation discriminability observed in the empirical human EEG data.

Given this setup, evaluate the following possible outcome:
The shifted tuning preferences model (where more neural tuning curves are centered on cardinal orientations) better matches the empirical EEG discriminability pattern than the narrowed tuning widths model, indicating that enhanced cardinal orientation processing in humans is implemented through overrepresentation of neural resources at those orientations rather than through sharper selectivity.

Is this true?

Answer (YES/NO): YES